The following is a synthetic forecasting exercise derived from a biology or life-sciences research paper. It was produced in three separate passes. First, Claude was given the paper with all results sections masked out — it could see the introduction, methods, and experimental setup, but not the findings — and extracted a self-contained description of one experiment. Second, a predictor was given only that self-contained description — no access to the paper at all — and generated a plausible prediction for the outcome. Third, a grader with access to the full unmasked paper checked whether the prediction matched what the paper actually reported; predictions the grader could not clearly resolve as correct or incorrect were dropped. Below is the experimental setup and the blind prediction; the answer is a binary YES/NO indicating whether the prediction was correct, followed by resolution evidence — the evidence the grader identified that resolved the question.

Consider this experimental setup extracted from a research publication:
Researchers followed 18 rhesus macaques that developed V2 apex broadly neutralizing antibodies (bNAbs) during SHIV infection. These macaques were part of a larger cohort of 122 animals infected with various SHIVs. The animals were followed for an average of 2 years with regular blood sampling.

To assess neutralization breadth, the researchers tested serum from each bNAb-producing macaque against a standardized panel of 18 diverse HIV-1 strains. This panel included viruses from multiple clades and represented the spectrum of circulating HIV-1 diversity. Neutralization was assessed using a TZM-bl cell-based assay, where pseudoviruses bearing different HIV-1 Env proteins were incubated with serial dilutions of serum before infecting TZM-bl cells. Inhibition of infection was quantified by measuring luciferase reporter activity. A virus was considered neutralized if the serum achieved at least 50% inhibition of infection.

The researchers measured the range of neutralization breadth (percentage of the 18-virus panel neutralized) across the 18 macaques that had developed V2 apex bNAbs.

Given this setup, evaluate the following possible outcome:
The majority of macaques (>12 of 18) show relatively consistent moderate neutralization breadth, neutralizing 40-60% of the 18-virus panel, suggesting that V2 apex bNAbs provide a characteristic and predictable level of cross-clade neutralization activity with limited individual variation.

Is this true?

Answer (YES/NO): NO